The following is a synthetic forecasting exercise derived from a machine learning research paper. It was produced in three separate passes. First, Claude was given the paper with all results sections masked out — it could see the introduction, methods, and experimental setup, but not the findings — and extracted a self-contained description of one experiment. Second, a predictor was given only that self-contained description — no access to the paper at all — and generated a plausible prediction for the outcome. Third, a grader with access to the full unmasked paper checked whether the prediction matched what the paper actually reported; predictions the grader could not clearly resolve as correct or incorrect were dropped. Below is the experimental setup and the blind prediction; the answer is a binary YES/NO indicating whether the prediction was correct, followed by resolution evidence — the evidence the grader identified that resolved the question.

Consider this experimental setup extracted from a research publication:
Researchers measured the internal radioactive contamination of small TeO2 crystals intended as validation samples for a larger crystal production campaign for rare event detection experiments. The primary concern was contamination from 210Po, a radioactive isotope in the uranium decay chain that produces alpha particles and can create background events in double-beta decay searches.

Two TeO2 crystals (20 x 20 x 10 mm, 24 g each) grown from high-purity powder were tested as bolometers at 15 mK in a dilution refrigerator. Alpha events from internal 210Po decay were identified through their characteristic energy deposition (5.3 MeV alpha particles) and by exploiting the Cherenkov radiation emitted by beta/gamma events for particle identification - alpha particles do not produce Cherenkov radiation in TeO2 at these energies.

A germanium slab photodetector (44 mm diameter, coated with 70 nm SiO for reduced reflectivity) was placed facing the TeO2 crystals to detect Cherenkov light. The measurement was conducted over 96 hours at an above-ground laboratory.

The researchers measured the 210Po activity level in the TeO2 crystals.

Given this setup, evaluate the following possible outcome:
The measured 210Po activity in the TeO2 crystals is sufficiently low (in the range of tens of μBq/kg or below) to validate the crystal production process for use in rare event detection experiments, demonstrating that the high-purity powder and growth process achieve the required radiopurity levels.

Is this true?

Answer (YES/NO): NO